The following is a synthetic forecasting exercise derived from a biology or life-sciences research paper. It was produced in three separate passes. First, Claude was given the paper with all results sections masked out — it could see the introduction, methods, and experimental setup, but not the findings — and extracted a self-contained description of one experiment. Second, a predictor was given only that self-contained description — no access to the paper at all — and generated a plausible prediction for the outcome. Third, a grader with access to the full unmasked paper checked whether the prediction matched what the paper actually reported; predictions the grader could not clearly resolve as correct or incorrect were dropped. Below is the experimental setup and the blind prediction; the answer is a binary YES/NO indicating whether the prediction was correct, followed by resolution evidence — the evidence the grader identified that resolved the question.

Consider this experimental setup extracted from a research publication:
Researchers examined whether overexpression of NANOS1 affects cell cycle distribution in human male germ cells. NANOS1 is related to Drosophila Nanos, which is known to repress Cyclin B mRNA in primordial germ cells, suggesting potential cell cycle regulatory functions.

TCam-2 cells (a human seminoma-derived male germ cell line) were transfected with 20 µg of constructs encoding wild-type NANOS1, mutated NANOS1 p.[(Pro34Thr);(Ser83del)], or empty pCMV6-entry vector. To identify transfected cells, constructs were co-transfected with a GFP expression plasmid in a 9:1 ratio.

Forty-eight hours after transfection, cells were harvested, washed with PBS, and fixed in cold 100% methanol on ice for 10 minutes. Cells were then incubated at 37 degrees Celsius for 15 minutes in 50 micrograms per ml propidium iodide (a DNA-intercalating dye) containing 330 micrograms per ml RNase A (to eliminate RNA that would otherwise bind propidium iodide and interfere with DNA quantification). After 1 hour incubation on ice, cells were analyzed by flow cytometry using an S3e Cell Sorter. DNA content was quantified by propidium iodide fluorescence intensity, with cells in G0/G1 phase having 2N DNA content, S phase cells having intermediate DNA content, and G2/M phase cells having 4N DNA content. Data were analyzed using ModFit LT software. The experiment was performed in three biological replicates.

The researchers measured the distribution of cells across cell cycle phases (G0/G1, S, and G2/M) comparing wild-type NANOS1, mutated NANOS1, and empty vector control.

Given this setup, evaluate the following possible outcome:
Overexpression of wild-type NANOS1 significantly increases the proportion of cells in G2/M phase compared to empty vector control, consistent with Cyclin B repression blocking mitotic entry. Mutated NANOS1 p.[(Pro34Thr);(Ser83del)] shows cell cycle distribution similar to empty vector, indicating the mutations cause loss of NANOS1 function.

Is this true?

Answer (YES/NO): NO